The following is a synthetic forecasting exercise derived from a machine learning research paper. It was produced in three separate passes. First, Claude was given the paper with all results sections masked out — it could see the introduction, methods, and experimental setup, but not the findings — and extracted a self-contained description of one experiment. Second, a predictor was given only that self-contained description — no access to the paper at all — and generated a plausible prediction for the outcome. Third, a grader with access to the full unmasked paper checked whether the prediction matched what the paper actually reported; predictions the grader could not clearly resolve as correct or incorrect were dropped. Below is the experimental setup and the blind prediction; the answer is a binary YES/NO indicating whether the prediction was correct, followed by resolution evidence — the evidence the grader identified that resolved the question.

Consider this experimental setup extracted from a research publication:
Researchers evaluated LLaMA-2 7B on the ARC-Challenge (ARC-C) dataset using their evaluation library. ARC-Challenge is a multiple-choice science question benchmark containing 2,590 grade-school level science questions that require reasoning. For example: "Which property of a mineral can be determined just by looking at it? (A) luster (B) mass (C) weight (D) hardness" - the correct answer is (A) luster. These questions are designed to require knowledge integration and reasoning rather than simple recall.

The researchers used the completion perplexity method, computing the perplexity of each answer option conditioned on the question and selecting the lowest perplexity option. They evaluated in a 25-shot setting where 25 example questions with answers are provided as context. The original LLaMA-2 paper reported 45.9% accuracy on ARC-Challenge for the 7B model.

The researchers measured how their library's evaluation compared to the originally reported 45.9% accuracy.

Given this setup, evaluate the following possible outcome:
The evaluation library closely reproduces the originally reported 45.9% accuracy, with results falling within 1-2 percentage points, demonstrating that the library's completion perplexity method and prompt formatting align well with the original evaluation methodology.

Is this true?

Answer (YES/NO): NO